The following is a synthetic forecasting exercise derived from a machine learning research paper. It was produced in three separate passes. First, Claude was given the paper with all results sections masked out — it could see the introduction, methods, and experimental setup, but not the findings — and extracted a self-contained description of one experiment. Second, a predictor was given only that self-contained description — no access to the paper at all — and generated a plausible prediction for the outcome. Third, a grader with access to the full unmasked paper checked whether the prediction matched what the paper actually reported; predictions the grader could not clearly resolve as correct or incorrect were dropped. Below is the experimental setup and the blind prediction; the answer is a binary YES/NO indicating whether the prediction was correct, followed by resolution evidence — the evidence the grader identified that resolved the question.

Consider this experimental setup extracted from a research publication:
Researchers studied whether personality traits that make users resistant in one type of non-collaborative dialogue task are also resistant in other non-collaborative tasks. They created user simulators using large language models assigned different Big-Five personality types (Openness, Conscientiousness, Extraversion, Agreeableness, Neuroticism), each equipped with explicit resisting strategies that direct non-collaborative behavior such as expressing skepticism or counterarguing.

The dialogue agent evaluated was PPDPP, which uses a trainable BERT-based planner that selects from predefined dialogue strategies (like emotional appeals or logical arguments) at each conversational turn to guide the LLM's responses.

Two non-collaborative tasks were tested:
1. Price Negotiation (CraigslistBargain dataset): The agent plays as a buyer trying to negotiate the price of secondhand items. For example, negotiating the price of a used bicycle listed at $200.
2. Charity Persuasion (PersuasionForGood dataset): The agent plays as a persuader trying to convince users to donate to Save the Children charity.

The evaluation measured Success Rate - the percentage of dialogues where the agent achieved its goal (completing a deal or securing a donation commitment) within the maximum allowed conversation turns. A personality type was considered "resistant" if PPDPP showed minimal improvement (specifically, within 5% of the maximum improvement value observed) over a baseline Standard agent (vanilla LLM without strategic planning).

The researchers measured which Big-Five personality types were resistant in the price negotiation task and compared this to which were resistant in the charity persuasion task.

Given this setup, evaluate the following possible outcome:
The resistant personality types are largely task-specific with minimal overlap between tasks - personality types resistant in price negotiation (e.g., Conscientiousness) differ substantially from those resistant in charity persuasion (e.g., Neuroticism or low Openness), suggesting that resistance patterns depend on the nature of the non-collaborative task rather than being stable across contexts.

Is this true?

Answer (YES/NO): NO